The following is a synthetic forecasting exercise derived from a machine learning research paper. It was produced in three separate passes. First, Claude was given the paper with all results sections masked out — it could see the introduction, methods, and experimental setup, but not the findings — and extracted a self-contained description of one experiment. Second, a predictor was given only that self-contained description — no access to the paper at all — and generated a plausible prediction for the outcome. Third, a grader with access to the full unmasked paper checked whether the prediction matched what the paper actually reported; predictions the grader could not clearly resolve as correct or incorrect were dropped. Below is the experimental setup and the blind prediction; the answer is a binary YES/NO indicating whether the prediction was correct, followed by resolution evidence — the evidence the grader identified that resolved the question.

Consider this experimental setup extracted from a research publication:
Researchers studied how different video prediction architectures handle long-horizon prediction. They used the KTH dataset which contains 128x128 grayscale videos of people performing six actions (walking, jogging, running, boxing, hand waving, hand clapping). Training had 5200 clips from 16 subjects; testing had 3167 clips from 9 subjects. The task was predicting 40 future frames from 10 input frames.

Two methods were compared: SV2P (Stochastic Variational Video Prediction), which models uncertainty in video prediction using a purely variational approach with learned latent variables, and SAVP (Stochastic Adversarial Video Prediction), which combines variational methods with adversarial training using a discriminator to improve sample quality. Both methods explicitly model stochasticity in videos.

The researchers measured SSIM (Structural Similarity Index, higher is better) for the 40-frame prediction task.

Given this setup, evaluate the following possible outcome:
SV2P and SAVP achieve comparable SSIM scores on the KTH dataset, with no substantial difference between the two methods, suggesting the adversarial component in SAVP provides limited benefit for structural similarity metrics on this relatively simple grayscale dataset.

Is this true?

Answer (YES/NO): NO